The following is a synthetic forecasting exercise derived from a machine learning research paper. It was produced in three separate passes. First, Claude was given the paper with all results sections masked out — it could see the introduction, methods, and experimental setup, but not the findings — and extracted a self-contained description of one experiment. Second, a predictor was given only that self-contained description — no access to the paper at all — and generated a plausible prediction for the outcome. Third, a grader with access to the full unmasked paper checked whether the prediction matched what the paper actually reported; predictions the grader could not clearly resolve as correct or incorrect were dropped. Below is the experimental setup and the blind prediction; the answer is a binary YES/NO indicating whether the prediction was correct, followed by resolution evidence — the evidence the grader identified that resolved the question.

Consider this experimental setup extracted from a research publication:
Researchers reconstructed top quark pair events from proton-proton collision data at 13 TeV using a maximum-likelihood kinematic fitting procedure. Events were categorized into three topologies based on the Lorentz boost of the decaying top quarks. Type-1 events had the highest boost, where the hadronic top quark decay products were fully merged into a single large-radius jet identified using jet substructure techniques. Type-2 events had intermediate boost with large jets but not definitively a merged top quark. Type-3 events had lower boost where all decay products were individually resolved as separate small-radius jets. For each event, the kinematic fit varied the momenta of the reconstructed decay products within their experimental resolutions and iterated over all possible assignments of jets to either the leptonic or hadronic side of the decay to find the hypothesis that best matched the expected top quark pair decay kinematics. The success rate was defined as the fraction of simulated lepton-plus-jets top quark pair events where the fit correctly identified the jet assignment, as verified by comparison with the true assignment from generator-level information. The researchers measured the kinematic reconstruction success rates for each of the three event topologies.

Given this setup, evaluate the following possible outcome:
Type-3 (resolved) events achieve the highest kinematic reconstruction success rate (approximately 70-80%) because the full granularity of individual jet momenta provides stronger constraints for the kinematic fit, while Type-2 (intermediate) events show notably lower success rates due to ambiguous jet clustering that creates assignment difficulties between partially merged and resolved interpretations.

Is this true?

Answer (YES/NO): NO